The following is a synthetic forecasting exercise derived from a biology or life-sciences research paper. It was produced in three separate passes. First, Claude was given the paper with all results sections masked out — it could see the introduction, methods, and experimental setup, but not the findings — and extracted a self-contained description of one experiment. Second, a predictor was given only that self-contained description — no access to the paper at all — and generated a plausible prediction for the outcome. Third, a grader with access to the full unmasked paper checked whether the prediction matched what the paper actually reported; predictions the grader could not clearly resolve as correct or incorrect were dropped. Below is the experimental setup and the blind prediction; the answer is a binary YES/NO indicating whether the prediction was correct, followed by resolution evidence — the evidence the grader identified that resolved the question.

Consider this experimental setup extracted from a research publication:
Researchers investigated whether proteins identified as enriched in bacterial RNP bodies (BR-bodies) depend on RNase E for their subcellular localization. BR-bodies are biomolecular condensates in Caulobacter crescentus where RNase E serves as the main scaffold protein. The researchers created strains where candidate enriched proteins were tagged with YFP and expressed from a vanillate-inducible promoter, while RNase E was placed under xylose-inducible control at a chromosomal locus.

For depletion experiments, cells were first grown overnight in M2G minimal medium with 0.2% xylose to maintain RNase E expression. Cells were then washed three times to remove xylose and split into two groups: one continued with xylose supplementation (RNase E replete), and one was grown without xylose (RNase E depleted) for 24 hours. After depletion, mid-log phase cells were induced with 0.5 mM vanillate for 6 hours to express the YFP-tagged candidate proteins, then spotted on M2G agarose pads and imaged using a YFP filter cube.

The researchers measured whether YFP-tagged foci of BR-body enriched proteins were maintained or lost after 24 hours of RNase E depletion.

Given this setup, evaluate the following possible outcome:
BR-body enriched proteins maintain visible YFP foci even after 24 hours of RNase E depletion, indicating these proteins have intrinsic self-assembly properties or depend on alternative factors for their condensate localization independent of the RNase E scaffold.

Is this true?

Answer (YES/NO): NO